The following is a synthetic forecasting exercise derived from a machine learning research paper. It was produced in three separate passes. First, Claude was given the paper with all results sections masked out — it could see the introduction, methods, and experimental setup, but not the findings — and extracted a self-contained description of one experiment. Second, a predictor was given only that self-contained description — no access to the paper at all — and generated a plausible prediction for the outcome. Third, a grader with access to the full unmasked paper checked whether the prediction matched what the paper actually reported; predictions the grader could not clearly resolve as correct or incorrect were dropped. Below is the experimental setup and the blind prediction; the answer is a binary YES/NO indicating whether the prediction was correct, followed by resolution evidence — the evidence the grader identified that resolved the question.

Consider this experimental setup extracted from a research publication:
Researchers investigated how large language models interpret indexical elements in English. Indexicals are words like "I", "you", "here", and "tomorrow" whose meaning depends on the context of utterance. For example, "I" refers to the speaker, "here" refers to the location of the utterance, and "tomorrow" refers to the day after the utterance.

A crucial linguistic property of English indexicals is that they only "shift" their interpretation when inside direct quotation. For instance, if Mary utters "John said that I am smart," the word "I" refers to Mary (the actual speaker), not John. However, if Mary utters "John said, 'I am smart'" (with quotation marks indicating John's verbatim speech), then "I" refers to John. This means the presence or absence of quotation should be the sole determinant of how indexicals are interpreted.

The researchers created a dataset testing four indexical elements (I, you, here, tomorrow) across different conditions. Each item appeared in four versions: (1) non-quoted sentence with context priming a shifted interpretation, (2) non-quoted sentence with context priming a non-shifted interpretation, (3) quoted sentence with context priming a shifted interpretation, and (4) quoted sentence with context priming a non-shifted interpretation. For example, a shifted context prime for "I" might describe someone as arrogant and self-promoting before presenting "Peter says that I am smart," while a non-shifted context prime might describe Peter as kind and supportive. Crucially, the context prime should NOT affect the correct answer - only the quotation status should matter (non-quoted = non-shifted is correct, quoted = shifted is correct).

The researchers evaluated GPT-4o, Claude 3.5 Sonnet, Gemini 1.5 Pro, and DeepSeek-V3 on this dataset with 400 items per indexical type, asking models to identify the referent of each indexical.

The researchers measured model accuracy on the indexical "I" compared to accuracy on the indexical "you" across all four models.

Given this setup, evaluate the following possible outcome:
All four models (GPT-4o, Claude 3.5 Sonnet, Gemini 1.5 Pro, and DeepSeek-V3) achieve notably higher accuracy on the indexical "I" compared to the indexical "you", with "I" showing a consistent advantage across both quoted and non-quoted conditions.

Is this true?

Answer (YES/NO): YES